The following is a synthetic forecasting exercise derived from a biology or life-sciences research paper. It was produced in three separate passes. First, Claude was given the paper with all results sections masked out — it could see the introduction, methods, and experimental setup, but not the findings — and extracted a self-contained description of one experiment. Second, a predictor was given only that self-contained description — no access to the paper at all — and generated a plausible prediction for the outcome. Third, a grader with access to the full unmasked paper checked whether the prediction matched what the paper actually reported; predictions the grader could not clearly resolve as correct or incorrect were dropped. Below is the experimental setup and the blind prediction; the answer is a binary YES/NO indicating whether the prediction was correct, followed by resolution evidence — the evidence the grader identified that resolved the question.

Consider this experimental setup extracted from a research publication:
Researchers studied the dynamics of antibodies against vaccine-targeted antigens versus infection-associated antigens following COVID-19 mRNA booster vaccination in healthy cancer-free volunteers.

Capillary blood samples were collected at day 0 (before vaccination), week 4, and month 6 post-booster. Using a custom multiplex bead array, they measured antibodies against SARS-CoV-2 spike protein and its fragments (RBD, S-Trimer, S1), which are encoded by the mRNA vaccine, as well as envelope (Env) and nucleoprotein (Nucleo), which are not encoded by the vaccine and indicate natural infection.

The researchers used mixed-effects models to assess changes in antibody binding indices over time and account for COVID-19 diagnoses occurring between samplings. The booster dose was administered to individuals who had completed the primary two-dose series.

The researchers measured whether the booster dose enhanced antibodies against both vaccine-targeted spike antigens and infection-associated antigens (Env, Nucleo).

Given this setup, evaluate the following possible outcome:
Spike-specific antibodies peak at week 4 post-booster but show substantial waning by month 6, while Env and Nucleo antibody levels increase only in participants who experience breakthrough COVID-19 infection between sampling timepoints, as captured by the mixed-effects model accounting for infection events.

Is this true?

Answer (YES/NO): NO